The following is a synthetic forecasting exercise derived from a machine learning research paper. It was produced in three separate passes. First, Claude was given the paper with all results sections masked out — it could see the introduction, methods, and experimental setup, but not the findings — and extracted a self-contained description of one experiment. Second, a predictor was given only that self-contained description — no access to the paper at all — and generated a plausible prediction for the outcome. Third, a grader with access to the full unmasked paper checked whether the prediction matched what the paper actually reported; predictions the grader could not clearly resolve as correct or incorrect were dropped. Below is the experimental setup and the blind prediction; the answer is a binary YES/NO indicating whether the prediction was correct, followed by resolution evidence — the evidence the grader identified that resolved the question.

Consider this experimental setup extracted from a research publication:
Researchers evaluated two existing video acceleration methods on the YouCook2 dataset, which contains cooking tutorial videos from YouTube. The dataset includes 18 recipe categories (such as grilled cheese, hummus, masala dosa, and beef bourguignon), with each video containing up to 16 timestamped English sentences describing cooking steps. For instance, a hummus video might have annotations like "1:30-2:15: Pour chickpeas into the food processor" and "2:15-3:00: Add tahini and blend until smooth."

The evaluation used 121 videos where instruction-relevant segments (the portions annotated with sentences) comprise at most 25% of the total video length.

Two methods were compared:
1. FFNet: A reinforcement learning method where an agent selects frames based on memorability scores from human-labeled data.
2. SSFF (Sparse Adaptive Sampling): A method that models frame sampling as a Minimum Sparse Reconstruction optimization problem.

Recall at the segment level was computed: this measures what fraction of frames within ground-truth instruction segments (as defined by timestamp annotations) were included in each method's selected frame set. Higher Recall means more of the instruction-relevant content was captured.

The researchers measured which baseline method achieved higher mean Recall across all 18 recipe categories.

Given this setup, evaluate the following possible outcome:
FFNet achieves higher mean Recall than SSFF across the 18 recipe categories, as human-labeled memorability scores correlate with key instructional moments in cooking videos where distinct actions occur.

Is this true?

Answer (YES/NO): NO